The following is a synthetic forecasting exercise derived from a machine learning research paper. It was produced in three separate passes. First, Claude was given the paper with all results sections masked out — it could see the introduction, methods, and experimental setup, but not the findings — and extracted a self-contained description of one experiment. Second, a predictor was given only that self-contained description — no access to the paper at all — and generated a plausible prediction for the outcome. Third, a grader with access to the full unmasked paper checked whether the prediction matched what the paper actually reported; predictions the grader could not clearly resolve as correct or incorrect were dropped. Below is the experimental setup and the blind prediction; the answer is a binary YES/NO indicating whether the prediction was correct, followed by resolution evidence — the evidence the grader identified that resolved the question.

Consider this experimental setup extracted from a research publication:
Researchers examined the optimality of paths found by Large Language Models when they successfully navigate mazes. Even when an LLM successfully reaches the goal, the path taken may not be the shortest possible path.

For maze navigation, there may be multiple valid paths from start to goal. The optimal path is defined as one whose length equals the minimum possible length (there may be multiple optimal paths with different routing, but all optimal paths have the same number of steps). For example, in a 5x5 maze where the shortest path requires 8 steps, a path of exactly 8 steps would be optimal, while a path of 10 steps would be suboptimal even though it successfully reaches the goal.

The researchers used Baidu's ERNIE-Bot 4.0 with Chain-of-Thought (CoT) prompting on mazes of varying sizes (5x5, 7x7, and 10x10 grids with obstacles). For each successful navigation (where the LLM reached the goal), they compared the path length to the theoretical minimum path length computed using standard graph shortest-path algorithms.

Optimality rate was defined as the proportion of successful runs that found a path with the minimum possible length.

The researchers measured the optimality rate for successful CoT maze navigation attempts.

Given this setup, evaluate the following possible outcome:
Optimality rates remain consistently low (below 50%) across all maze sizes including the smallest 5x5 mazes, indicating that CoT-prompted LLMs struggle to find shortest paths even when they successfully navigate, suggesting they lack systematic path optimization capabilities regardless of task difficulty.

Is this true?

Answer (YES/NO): YES